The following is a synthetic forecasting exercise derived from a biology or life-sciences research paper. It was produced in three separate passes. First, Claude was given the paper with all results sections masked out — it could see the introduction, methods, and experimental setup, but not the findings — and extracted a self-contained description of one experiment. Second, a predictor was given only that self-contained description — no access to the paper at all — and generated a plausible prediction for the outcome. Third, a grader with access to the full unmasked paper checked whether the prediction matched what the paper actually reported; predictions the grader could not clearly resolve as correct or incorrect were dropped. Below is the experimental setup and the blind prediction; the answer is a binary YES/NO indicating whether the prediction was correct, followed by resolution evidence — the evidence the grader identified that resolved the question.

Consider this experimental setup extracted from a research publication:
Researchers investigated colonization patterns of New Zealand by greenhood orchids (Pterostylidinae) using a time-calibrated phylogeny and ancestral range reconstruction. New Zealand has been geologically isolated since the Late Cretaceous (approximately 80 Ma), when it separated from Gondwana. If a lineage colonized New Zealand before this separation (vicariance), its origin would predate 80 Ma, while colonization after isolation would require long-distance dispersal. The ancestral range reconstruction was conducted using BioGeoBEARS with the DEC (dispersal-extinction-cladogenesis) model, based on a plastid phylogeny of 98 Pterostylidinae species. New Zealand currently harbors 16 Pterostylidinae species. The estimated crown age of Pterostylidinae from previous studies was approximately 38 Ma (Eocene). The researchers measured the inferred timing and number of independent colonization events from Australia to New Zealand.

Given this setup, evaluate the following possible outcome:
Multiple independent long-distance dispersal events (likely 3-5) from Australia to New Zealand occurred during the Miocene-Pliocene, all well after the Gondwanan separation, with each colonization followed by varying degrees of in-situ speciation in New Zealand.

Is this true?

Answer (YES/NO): NO